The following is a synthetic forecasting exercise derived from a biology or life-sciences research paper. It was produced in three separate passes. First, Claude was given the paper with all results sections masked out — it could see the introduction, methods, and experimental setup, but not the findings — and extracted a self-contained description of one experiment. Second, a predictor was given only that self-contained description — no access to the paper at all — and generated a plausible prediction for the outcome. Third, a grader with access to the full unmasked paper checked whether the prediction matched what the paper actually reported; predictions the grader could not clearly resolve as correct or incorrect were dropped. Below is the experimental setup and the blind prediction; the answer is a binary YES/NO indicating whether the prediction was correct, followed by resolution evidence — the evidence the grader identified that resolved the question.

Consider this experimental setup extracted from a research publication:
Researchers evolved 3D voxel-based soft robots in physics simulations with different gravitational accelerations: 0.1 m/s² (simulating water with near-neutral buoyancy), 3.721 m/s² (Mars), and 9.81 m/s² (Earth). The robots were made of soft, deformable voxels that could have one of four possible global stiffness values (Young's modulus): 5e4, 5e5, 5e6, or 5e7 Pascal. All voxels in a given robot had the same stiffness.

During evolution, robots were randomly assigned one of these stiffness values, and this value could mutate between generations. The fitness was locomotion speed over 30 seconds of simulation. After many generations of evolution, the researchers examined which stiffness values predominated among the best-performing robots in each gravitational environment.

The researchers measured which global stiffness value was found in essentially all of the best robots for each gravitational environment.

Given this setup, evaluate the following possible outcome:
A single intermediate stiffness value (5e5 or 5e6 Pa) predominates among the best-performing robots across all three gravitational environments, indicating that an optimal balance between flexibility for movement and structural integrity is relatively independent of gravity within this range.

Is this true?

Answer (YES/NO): NO